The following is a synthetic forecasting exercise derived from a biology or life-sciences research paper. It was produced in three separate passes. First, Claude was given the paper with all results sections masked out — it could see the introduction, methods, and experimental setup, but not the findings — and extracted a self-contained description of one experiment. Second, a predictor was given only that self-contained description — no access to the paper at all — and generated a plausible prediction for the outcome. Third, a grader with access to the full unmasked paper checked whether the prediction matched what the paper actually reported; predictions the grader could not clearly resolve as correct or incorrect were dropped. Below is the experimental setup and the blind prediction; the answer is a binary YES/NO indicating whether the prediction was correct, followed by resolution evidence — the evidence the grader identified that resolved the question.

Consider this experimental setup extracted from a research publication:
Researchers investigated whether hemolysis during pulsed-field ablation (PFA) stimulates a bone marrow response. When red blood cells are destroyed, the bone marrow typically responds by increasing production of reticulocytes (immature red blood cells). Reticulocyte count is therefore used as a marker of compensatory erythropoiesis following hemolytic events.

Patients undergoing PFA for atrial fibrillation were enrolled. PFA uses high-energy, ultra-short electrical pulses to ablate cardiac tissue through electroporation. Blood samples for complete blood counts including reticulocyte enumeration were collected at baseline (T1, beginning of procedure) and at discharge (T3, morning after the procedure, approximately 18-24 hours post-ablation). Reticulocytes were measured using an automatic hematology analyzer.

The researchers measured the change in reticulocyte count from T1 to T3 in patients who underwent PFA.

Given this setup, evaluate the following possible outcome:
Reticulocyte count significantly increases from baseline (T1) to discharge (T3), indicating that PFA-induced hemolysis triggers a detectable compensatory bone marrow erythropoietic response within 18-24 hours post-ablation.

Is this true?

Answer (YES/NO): NO